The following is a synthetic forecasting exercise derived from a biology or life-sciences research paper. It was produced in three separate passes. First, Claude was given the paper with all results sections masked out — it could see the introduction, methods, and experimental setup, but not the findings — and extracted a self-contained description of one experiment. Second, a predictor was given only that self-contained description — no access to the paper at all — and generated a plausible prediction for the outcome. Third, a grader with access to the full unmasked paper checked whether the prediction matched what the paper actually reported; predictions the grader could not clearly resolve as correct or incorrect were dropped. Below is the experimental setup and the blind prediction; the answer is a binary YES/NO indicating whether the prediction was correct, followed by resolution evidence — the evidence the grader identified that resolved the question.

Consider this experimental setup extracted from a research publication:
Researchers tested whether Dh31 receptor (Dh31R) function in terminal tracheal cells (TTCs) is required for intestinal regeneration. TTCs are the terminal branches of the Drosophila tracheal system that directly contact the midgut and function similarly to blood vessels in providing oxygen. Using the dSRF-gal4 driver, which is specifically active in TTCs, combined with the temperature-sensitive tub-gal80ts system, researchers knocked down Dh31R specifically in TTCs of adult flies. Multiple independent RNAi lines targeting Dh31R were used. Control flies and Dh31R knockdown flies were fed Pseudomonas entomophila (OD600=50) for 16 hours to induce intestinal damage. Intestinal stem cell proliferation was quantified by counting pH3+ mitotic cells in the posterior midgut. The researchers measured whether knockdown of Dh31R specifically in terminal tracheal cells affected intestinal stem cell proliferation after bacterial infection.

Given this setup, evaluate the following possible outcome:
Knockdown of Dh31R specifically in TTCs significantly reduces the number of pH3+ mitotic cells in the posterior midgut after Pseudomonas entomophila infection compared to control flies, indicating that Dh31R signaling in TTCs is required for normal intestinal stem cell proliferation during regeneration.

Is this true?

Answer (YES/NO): YES